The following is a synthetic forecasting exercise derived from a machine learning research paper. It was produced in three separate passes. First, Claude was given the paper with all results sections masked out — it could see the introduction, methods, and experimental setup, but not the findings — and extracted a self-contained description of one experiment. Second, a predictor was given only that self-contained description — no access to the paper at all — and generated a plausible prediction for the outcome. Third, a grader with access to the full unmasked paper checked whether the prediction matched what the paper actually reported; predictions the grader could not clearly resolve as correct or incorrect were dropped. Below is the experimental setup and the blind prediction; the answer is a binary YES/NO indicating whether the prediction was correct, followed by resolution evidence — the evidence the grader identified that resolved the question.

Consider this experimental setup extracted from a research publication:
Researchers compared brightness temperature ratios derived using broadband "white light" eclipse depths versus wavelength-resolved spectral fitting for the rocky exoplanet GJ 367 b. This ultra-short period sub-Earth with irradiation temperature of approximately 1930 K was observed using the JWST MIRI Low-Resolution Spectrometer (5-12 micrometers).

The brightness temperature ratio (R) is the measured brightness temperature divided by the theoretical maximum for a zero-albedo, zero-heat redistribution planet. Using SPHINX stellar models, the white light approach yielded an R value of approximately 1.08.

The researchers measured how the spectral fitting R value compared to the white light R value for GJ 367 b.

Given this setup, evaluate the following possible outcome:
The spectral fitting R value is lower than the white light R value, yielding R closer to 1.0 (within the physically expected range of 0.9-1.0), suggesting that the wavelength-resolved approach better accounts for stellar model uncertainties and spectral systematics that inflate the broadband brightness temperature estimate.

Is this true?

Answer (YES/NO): NO